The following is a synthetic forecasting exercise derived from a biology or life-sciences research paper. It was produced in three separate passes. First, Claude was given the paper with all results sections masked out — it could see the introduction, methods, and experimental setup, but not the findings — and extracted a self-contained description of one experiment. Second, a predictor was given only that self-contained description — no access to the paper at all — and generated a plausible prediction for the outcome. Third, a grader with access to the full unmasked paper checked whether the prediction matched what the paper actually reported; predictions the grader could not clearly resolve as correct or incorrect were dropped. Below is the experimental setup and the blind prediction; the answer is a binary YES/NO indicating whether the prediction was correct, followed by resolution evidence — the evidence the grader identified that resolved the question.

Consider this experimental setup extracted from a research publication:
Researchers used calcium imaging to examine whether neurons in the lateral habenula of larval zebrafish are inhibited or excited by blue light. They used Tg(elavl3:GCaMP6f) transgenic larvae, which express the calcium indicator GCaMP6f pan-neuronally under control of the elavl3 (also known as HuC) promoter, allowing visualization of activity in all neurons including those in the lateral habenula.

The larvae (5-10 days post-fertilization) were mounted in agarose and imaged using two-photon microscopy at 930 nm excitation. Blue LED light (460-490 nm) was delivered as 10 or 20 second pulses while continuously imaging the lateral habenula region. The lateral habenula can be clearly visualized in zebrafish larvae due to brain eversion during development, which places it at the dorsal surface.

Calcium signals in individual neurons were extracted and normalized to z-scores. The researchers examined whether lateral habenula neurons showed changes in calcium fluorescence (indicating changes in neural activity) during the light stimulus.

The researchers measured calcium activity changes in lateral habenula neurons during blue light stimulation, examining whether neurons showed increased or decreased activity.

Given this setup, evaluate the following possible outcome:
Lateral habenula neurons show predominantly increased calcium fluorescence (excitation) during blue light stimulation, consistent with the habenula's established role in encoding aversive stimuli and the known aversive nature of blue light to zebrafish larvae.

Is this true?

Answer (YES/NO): NO